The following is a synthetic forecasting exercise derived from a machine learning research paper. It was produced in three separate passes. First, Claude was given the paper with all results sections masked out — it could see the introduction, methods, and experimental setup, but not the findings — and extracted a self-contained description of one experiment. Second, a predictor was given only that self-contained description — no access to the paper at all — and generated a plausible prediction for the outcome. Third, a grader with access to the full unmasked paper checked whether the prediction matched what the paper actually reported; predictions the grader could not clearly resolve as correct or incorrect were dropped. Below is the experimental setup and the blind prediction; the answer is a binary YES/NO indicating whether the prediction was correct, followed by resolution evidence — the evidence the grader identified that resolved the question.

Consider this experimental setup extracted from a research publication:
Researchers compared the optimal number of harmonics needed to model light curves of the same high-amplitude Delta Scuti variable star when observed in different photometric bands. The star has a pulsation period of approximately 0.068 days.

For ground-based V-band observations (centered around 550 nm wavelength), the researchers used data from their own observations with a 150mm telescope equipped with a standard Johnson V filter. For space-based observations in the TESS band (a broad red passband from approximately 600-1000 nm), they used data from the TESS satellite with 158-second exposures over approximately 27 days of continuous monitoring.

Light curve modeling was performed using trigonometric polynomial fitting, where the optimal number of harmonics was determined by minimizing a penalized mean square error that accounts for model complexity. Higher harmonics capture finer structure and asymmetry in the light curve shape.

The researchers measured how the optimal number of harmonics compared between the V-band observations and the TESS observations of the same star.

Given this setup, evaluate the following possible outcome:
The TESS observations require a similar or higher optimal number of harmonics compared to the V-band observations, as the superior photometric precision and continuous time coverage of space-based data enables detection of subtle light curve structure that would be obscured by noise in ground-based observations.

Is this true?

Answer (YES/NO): YES